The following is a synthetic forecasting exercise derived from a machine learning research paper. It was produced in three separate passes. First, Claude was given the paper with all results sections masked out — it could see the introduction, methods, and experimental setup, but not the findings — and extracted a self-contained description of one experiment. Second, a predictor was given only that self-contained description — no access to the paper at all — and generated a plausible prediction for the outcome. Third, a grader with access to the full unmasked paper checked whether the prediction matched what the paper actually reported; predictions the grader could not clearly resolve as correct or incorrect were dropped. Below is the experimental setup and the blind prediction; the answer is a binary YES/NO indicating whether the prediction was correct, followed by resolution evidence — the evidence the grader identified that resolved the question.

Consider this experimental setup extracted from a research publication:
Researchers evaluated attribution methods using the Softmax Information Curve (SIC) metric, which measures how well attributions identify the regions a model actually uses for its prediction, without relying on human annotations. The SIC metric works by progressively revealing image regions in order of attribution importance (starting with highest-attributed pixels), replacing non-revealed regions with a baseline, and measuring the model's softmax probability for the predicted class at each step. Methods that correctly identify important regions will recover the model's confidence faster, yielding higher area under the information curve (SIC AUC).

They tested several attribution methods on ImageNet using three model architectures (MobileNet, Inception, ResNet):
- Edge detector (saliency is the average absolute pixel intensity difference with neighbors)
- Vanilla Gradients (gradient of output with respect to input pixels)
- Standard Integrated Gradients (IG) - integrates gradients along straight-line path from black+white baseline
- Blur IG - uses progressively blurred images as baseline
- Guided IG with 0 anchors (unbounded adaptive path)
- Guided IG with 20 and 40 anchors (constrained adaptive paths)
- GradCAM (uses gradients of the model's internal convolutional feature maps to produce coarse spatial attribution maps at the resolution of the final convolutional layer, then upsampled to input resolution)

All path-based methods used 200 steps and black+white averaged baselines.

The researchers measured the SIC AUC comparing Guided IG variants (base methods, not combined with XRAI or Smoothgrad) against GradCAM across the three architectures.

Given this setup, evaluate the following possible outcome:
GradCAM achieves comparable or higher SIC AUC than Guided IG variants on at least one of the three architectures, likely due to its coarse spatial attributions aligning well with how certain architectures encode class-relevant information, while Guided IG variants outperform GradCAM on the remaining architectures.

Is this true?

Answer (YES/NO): NO